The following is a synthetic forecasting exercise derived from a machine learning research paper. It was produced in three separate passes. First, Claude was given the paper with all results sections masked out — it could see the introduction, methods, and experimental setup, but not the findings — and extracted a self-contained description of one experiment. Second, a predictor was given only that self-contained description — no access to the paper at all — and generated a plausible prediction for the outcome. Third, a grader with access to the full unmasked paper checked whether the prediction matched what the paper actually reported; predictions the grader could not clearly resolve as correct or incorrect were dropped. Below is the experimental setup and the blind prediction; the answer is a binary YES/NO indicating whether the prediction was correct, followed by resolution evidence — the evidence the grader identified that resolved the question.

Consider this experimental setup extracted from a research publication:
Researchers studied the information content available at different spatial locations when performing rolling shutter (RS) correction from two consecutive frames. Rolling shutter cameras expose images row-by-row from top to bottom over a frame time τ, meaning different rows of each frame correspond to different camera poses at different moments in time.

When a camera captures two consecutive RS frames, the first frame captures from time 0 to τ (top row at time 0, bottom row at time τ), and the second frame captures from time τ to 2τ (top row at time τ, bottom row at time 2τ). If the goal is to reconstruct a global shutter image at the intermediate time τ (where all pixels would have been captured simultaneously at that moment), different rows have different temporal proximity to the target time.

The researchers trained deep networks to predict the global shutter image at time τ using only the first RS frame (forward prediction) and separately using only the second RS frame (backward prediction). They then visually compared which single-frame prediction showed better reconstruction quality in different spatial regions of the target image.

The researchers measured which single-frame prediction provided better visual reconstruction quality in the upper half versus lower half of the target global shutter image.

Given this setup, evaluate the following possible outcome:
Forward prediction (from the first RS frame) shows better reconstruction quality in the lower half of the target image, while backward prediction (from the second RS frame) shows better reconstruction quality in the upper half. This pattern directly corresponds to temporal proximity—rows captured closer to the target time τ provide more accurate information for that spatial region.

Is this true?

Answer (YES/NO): YES